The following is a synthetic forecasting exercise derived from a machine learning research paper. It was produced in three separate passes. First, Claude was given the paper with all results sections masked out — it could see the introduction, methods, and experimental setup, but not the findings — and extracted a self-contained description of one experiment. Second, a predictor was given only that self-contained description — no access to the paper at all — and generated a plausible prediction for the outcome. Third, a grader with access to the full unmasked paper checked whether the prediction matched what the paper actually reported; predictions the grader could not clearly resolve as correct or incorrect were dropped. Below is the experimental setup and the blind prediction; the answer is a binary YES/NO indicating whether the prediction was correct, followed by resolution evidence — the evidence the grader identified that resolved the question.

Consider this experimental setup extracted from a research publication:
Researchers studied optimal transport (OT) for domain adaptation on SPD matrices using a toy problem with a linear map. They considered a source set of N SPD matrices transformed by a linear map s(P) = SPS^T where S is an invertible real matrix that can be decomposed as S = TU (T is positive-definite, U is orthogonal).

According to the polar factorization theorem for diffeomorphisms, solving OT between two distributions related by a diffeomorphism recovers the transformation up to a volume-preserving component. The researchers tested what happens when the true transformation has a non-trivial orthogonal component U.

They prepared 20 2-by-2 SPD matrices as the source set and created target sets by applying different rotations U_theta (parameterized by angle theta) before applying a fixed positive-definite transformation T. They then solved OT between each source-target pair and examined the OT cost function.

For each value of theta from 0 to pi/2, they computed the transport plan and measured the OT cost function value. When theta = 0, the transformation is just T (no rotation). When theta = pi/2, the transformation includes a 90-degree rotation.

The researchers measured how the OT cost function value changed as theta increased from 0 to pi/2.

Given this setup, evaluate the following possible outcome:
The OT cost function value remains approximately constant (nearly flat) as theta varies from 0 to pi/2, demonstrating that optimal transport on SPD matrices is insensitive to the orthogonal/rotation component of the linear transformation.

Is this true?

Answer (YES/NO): NO